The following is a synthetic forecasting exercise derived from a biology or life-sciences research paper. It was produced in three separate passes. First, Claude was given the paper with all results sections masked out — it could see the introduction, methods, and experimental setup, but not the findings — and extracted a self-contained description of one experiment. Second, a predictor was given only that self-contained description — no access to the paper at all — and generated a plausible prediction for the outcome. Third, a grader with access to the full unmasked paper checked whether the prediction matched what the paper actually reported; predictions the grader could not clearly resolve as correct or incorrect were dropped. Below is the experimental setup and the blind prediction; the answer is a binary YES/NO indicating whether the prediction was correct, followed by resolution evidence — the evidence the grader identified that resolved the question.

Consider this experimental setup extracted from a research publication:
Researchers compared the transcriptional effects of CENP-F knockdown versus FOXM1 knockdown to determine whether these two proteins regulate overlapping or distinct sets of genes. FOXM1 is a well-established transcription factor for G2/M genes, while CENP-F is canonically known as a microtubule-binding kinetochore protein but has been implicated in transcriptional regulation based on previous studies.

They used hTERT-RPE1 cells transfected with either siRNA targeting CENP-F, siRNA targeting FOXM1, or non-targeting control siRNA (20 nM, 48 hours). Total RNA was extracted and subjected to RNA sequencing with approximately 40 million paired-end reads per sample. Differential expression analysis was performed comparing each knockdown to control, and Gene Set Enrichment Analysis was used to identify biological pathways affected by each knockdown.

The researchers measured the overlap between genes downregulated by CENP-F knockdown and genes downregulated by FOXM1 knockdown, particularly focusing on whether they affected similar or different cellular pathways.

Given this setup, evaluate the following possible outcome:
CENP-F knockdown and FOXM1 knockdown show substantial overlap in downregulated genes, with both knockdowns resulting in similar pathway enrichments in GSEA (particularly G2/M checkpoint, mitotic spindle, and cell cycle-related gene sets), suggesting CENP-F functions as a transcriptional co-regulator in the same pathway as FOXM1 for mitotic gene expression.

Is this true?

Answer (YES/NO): NO